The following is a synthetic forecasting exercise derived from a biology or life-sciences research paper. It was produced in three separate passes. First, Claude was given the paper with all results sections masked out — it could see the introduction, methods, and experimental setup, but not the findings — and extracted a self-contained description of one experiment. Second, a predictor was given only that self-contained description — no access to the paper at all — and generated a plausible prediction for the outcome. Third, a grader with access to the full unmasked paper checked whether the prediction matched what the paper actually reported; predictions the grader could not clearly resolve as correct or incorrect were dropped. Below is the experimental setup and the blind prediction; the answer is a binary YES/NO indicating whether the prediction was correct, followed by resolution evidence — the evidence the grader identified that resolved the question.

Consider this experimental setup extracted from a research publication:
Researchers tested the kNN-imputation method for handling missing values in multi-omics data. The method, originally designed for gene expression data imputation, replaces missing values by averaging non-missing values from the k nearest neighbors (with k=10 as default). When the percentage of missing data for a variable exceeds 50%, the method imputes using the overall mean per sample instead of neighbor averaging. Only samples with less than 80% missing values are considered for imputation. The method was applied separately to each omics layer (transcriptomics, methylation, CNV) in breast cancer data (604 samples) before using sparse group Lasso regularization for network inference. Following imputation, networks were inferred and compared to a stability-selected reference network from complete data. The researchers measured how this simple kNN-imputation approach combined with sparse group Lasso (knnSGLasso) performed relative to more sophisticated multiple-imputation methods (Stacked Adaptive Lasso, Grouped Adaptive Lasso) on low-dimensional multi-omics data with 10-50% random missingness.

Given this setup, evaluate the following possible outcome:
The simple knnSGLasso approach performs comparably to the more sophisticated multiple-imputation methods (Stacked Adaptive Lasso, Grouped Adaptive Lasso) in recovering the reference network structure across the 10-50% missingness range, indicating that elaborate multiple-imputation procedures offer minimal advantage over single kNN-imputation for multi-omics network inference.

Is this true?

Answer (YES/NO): NO